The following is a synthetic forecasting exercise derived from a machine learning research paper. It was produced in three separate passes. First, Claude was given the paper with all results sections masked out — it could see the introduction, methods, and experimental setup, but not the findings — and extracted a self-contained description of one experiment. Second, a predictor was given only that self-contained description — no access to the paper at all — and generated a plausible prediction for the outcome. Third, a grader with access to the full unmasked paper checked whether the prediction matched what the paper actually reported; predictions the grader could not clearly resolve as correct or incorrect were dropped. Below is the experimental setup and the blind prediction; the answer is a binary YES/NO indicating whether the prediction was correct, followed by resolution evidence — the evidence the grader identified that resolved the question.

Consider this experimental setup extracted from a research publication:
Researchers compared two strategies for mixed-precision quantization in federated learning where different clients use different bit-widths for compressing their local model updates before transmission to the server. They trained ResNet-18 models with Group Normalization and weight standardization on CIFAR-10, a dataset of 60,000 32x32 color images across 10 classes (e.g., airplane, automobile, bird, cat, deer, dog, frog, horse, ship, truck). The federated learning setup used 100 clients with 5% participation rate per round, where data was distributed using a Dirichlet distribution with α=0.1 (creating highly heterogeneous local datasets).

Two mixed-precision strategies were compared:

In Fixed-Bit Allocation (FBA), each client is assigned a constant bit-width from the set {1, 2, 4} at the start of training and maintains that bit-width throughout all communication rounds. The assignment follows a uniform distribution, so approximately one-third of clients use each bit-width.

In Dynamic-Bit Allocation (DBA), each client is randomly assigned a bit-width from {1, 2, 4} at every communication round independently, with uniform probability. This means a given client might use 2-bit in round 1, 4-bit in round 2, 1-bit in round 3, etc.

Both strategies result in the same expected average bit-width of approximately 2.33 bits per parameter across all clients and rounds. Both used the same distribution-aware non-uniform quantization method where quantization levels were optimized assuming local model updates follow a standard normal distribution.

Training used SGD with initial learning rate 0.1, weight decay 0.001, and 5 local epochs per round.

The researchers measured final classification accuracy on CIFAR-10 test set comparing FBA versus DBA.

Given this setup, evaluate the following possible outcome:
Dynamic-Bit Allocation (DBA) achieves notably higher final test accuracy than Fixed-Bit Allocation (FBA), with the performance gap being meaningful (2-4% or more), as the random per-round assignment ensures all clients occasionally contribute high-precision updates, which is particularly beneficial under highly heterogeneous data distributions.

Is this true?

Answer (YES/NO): NO